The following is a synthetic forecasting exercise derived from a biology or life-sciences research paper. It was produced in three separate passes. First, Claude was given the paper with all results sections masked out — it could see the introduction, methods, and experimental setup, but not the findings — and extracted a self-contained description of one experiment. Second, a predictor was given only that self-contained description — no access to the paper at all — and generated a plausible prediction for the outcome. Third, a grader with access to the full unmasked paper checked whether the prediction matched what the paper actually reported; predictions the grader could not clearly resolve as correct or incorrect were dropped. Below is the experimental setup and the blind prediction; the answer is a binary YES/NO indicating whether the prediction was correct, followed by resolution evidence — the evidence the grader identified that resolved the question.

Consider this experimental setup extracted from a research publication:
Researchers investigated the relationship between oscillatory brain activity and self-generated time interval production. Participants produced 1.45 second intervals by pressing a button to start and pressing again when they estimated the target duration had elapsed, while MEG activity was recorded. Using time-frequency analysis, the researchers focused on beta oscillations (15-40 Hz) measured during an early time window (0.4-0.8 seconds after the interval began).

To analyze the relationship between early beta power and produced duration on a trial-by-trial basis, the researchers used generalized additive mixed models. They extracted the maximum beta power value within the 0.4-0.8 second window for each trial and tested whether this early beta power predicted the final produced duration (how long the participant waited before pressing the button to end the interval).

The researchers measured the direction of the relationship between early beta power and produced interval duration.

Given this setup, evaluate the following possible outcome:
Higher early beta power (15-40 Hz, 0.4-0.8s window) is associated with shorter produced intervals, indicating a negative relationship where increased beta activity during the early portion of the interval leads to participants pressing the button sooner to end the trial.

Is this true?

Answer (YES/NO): NO